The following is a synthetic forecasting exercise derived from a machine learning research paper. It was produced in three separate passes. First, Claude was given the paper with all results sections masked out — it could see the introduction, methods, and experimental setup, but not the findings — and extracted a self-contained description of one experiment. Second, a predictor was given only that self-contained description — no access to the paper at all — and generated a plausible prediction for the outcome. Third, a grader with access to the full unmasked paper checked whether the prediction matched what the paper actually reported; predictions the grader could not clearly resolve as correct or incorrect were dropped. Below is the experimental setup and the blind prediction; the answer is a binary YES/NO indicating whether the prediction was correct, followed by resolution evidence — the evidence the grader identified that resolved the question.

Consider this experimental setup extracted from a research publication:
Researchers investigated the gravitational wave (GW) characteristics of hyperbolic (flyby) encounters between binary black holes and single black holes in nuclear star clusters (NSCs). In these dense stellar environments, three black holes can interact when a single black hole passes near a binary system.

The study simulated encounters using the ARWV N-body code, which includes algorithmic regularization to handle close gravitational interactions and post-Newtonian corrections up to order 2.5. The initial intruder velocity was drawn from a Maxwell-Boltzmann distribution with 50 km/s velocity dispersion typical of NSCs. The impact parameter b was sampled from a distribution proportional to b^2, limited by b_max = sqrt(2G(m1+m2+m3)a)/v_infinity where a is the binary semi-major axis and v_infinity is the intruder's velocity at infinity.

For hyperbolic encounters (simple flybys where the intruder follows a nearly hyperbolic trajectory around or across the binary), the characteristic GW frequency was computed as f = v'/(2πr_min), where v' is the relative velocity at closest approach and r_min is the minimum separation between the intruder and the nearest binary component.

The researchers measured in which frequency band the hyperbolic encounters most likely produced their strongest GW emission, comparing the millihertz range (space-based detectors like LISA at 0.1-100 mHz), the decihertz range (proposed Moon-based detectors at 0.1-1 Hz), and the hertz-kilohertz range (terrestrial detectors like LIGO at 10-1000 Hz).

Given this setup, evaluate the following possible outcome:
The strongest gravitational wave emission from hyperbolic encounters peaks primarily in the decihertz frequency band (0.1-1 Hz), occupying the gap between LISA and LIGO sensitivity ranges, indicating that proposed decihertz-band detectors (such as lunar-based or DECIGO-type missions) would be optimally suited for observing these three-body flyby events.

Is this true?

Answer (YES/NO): NO